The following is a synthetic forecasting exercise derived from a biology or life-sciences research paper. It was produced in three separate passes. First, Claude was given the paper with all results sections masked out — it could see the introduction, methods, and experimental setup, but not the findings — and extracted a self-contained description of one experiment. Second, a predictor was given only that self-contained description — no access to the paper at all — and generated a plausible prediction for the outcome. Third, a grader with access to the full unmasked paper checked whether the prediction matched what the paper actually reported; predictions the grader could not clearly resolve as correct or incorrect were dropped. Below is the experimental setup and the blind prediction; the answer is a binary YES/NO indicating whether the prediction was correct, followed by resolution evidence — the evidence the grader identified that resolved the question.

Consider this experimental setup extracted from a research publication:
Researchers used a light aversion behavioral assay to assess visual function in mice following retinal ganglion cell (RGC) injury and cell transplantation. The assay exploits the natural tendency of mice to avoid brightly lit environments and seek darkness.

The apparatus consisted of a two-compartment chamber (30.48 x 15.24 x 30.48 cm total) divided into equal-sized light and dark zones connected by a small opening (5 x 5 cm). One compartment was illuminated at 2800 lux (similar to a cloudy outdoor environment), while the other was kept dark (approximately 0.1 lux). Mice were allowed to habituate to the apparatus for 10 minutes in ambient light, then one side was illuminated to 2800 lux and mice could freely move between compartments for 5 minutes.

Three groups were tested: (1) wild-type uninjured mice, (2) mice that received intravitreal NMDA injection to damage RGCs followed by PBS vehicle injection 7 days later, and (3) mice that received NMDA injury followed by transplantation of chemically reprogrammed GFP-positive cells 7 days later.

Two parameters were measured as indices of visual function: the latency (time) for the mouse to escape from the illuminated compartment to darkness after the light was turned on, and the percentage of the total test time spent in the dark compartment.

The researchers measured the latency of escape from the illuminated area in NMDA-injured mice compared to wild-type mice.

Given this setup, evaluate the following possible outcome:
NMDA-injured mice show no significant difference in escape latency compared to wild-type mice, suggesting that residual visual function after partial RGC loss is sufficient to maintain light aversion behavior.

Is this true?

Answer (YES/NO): NO